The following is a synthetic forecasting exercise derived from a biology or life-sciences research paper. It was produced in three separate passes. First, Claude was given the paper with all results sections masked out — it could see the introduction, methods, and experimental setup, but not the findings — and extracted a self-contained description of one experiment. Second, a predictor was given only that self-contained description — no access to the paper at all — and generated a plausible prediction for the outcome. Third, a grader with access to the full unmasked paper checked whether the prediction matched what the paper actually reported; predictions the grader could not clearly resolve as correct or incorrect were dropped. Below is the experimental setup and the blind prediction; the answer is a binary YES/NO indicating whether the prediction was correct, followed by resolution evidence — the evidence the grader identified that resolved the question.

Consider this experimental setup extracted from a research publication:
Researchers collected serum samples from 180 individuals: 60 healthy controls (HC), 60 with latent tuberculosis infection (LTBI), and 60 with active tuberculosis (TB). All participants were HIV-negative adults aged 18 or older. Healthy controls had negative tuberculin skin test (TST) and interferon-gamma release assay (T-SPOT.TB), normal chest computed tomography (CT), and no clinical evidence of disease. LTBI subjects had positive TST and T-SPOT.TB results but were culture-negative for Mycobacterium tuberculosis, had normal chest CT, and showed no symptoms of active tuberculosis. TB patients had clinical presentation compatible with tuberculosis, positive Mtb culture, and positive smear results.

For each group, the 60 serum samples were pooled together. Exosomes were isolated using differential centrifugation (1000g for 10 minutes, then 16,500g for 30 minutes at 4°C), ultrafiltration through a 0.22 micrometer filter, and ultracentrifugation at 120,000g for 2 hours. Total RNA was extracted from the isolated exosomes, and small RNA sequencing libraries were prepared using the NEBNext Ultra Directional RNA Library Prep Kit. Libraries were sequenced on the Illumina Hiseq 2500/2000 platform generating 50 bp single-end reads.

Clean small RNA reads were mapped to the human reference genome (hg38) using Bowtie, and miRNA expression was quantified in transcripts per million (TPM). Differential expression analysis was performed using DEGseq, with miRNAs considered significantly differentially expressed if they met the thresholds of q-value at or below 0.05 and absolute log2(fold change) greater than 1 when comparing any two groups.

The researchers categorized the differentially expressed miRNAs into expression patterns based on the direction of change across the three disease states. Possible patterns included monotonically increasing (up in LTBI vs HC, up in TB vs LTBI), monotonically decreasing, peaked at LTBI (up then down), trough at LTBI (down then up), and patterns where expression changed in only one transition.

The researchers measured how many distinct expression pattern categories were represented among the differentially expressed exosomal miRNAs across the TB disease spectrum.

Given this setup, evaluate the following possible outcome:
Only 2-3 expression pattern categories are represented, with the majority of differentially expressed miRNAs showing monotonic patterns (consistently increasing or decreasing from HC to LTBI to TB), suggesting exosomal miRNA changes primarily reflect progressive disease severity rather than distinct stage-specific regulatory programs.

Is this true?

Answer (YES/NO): NO